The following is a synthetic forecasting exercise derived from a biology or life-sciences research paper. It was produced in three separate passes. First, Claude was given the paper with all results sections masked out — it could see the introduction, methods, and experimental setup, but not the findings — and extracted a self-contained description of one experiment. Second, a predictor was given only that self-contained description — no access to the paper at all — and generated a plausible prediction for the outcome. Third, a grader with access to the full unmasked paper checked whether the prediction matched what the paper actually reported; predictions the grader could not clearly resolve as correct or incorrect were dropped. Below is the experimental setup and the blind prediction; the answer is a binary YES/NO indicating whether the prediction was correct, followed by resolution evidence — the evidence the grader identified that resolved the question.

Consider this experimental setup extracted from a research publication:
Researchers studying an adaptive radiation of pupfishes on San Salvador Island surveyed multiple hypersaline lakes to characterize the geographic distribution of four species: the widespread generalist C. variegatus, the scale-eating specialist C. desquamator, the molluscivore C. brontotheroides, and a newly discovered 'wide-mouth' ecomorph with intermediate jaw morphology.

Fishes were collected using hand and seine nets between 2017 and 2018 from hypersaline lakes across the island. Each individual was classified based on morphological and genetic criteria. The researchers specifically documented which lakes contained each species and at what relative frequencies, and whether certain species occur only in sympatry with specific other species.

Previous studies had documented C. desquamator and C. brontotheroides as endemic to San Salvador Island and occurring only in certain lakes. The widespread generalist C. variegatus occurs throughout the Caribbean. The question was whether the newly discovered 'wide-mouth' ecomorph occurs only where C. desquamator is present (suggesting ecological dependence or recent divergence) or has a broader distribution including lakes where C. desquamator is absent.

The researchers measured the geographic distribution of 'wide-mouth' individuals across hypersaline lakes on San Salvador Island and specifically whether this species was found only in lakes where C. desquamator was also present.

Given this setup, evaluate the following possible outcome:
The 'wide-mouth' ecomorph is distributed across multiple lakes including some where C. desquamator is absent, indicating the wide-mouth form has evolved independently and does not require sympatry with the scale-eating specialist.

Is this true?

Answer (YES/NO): YES